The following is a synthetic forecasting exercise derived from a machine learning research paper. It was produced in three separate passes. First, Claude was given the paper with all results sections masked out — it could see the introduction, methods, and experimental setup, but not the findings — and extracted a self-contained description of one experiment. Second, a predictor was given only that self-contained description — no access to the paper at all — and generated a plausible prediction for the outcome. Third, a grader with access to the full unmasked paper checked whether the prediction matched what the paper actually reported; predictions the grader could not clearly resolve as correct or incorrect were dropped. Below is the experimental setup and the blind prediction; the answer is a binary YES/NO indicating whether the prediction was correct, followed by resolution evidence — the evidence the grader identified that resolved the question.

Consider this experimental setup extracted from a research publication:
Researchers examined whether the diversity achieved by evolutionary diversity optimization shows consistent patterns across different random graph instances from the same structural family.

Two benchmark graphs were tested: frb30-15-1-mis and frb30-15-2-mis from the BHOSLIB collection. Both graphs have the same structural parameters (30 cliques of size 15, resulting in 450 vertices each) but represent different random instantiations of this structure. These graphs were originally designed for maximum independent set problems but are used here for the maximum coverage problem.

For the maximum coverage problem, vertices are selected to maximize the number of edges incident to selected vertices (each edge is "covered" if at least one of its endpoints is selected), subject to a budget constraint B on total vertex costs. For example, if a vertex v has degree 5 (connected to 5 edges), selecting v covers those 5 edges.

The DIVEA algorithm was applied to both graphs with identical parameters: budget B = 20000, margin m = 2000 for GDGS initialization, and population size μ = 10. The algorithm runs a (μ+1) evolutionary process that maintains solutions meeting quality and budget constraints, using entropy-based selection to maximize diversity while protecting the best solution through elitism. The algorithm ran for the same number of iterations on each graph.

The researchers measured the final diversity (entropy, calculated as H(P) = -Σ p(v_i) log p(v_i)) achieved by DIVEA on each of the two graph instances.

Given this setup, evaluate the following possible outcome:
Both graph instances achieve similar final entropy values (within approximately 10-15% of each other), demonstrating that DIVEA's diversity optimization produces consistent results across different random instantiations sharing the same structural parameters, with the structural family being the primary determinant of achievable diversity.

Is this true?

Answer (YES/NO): YES